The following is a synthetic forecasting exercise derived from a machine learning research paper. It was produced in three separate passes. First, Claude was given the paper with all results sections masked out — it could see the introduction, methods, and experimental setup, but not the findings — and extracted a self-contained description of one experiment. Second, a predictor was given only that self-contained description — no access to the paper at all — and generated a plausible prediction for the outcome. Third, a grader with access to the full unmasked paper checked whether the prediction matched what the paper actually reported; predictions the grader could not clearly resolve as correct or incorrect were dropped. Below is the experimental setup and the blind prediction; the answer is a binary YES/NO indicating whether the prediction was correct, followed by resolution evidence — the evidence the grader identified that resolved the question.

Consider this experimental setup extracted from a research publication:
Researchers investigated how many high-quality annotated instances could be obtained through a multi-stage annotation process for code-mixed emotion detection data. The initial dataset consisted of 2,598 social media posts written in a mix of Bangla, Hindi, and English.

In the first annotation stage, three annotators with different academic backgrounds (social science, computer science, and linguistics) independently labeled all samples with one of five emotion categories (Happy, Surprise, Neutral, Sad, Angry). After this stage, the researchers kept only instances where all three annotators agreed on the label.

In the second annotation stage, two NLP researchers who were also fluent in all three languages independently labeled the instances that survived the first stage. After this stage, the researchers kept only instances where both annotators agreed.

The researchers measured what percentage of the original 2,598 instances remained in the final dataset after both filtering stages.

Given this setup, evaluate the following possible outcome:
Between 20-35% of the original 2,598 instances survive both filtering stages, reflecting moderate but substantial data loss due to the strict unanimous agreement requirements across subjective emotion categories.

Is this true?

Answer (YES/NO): NO